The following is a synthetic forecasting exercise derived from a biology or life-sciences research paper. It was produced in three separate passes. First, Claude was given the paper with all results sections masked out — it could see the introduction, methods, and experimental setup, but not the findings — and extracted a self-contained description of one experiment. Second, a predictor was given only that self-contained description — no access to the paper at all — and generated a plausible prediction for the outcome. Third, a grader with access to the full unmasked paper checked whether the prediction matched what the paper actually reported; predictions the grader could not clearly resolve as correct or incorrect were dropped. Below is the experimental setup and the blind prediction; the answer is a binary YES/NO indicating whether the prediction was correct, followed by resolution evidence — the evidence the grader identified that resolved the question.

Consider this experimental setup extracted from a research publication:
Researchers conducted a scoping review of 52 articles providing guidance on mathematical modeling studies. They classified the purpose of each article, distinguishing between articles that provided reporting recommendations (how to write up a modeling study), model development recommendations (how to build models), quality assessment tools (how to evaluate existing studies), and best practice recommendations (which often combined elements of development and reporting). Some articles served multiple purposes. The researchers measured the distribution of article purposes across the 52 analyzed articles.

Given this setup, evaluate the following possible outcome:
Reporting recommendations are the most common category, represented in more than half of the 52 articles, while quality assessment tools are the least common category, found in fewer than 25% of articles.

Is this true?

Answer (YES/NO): NO